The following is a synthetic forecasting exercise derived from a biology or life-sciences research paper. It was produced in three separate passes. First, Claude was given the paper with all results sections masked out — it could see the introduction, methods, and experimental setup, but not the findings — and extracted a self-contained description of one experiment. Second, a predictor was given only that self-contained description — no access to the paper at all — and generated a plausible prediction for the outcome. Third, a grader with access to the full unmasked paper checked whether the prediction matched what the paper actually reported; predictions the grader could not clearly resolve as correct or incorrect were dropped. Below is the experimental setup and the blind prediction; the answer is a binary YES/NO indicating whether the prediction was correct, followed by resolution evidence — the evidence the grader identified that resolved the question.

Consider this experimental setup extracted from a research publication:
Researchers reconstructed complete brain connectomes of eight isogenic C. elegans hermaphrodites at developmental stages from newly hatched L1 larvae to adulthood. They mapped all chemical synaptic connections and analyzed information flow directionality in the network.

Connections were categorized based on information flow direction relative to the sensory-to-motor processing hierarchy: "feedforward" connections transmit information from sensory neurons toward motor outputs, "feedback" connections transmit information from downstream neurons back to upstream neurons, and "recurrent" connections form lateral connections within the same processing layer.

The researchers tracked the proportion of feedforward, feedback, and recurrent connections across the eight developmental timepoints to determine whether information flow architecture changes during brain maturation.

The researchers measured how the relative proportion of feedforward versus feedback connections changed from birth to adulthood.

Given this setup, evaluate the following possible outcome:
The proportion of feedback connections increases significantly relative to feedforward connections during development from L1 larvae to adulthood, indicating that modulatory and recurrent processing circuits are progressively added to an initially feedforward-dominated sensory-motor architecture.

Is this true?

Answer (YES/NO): NO